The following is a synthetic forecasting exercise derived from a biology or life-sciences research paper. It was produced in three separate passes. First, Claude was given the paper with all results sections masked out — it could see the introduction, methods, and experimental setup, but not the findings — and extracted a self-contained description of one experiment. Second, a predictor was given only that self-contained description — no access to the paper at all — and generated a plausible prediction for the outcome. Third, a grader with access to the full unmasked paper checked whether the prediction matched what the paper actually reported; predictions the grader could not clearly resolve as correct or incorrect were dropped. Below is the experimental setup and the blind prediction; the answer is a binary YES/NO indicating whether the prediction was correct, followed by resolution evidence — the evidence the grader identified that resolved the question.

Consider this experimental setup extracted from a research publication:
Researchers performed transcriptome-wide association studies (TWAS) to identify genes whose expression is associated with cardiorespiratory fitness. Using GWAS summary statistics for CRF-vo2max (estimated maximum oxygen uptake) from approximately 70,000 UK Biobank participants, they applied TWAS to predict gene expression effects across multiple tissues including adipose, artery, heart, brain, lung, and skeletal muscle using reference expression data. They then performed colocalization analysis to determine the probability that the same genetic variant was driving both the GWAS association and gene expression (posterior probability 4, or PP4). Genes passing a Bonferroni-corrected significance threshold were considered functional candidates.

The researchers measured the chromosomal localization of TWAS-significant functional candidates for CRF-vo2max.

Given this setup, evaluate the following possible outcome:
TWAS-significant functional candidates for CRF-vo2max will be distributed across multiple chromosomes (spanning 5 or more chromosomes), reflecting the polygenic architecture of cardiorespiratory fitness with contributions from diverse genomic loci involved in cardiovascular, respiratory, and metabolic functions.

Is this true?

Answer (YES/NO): NO